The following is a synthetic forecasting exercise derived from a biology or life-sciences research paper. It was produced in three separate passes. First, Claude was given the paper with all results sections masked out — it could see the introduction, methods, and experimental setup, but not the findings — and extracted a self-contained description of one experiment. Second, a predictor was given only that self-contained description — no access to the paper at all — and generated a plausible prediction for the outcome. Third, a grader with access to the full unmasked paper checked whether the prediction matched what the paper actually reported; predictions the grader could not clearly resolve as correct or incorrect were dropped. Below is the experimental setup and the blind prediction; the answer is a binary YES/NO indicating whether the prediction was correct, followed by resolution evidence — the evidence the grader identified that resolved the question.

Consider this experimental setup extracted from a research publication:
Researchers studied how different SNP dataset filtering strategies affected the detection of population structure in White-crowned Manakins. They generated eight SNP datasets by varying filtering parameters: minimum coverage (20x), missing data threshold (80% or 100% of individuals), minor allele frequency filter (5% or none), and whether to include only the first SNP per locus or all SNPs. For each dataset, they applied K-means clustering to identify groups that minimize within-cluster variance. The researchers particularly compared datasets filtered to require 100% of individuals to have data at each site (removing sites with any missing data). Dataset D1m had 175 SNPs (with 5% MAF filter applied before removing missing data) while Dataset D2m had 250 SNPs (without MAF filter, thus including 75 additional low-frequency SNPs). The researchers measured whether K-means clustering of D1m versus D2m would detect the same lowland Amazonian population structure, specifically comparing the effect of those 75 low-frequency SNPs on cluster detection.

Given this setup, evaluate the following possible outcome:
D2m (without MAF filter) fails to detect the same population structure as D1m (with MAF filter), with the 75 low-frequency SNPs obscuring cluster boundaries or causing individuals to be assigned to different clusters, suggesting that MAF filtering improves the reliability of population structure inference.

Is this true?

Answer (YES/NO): YES